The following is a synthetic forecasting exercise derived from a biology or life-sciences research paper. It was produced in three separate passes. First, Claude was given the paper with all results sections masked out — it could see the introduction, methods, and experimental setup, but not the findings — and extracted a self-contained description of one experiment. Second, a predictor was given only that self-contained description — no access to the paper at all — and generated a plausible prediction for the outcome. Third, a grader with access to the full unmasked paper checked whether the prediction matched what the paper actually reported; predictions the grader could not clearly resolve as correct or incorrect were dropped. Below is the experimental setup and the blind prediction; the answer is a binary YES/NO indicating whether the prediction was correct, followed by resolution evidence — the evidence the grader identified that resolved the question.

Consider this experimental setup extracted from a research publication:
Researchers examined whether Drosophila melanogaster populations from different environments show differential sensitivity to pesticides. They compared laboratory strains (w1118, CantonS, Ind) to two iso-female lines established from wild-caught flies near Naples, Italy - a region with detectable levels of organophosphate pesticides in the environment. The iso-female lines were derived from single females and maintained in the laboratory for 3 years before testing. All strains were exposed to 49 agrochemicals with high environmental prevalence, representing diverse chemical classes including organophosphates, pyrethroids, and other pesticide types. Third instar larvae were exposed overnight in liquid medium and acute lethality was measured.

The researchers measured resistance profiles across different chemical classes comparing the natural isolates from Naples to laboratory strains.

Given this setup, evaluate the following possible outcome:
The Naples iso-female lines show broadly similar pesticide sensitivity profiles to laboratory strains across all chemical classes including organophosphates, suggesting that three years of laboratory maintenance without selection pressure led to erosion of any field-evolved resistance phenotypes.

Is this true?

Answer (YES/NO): NO